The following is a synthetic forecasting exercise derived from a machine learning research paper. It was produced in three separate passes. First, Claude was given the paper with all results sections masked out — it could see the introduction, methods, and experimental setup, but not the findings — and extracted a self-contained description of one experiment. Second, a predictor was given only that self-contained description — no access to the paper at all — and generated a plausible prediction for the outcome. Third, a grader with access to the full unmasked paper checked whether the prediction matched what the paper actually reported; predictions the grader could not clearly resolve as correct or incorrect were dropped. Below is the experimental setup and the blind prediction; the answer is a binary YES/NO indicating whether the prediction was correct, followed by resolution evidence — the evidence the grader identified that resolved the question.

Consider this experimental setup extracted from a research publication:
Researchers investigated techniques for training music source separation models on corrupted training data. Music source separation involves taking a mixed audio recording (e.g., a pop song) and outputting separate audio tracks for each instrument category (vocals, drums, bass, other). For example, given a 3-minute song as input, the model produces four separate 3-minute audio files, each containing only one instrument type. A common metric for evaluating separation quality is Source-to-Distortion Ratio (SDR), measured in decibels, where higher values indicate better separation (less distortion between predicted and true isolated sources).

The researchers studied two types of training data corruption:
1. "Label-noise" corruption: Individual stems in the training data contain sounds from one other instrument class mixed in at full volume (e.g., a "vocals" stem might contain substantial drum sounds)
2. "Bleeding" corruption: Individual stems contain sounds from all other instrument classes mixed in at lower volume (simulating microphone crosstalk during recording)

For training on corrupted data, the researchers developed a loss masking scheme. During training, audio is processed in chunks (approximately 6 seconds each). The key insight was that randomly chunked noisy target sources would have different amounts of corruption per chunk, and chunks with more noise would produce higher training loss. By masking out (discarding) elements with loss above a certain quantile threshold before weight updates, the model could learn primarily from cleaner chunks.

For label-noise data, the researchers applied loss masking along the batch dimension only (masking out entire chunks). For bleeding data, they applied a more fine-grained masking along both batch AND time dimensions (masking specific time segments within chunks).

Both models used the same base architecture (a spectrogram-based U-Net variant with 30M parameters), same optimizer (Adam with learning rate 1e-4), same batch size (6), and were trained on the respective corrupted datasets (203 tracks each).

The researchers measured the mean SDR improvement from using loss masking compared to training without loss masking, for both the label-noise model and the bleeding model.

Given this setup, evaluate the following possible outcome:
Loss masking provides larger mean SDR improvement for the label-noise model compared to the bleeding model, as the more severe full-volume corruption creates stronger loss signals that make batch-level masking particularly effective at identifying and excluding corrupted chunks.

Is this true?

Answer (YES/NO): YES